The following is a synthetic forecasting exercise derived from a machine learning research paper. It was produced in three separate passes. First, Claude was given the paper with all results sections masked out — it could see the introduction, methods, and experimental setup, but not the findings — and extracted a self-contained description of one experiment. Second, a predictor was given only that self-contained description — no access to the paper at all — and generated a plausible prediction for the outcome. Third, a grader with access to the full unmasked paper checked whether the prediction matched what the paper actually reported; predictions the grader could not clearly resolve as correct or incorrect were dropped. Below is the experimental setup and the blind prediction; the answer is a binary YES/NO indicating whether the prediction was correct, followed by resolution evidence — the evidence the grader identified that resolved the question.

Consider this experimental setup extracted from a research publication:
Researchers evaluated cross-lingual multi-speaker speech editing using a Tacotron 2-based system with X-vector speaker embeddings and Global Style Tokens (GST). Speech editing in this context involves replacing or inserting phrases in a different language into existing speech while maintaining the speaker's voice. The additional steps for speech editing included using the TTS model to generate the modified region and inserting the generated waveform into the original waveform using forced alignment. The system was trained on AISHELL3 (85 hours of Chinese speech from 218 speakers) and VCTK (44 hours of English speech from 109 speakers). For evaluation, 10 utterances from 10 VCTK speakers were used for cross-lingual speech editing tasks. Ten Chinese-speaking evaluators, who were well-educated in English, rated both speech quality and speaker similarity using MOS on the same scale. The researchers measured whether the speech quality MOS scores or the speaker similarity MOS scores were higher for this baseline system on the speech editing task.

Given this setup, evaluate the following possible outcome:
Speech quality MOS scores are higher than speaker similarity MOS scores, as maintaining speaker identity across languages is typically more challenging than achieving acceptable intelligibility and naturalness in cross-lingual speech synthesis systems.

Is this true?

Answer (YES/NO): NO